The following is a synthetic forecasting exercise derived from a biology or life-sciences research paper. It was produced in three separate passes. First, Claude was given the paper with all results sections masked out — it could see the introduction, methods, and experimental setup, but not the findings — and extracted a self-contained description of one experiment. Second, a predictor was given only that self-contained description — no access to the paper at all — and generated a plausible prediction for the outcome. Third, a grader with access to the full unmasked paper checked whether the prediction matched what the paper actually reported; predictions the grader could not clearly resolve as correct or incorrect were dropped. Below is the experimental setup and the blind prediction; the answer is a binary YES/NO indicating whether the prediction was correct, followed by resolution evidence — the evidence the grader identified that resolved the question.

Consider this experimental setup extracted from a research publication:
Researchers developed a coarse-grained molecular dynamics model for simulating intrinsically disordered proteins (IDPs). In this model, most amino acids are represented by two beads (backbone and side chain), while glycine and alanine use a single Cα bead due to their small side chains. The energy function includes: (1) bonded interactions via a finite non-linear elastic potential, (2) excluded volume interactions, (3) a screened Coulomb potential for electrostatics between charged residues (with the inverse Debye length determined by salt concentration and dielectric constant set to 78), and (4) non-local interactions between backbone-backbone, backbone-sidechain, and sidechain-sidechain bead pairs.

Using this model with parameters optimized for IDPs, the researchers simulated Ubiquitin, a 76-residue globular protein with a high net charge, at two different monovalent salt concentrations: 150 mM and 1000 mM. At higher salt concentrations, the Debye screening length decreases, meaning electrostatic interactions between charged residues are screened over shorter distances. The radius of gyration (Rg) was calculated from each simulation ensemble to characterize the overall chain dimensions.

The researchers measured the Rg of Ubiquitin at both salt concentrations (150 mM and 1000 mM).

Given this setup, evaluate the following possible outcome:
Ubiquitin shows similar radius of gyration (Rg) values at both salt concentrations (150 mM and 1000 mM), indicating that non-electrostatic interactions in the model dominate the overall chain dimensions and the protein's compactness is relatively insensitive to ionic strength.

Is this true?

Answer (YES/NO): YES